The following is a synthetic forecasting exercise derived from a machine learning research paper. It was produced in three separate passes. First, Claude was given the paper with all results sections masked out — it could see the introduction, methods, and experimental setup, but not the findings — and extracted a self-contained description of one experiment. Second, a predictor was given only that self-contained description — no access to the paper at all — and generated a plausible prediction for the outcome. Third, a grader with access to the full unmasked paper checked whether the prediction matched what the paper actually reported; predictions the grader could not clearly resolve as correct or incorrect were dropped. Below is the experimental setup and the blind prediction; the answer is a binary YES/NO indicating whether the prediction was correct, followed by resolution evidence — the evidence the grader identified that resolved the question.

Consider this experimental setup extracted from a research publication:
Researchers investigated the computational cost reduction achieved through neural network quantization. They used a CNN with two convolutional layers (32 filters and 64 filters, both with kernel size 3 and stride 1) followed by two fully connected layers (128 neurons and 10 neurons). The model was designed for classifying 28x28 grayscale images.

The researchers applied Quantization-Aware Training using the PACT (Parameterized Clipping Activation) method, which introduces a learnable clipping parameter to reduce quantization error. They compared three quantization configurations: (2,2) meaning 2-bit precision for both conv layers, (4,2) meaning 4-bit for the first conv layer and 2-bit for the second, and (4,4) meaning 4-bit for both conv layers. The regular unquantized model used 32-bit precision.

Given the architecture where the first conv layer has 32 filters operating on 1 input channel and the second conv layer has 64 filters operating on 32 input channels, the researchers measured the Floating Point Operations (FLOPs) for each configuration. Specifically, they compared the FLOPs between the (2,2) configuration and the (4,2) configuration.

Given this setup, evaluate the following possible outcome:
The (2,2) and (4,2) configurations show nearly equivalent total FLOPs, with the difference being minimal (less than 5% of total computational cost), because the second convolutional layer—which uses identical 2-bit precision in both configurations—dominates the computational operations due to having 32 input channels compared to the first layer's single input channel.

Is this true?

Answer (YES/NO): YES